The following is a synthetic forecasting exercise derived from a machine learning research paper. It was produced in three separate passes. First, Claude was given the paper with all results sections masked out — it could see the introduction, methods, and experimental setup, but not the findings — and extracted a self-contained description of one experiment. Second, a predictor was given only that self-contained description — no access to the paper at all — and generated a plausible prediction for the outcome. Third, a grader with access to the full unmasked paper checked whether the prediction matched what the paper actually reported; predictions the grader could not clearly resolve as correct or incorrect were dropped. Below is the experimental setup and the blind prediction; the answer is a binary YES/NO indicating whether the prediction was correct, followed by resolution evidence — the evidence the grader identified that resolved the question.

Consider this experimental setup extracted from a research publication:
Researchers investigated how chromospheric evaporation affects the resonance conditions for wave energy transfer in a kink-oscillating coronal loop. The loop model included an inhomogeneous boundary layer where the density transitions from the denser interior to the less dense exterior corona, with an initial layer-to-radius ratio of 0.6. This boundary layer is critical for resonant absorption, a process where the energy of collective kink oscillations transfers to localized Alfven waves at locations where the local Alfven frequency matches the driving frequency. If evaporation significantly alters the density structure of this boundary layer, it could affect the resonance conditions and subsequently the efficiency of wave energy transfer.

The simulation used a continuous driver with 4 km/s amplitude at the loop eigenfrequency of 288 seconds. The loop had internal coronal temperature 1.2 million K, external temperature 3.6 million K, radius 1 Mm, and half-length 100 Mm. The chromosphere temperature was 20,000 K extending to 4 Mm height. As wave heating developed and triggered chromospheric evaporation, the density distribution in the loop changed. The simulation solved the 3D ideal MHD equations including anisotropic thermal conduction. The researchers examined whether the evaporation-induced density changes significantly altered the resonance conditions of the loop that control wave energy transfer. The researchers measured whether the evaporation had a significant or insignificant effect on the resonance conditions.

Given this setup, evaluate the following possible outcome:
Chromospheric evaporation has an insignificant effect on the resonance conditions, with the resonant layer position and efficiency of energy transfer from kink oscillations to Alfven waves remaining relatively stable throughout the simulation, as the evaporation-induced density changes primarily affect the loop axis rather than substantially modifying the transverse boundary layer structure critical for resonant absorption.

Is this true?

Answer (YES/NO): NO